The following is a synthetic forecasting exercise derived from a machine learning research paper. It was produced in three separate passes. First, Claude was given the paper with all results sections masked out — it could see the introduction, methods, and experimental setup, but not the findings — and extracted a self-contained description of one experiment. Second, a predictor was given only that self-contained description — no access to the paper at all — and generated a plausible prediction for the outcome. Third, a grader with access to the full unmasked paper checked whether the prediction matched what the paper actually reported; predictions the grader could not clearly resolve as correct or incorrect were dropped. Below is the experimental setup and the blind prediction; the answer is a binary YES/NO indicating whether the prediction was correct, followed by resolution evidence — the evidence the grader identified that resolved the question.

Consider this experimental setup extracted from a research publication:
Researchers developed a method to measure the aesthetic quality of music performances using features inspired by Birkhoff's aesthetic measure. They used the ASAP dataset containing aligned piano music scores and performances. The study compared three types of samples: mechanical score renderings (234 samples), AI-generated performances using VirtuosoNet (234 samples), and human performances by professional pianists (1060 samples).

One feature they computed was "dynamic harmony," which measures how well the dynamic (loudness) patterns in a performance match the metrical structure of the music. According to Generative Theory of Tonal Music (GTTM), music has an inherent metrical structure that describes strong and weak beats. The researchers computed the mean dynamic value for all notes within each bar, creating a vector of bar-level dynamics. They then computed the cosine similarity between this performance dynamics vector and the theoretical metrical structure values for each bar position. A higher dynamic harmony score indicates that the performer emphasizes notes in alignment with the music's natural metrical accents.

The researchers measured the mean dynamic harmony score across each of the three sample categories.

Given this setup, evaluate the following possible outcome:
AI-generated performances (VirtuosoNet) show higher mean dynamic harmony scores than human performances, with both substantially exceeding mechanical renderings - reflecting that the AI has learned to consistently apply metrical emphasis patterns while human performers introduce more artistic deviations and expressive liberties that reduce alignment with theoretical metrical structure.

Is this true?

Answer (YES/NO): NO